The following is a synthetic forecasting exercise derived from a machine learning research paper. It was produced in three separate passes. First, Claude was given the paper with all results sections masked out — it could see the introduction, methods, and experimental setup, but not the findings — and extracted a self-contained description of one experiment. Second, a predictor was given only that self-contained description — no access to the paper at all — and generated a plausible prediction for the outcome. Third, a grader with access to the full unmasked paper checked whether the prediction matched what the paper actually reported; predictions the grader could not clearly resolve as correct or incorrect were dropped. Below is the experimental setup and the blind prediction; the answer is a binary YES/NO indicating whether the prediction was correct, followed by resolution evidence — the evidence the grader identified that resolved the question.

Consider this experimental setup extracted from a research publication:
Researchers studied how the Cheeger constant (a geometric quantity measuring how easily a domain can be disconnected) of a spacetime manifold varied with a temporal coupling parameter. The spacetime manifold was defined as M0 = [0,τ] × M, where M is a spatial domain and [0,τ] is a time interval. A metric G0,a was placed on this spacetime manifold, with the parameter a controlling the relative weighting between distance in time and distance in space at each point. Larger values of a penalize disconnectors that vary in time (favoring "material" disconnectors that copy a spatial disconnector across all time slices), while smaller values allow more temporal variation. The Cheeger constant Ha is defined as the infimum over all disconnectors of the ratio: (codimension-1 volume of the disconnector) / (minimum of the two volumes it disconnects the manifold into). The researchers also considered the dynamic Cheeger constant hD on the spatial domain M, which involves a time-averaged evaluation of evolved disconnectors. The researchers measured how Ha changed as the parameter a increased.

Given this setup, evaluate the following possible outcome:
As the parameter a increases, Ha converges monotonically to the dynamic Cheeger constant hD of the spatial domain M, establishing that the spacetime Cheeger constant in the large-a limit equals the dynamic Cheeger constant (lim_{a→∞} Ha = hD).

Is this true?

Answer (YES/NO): NO